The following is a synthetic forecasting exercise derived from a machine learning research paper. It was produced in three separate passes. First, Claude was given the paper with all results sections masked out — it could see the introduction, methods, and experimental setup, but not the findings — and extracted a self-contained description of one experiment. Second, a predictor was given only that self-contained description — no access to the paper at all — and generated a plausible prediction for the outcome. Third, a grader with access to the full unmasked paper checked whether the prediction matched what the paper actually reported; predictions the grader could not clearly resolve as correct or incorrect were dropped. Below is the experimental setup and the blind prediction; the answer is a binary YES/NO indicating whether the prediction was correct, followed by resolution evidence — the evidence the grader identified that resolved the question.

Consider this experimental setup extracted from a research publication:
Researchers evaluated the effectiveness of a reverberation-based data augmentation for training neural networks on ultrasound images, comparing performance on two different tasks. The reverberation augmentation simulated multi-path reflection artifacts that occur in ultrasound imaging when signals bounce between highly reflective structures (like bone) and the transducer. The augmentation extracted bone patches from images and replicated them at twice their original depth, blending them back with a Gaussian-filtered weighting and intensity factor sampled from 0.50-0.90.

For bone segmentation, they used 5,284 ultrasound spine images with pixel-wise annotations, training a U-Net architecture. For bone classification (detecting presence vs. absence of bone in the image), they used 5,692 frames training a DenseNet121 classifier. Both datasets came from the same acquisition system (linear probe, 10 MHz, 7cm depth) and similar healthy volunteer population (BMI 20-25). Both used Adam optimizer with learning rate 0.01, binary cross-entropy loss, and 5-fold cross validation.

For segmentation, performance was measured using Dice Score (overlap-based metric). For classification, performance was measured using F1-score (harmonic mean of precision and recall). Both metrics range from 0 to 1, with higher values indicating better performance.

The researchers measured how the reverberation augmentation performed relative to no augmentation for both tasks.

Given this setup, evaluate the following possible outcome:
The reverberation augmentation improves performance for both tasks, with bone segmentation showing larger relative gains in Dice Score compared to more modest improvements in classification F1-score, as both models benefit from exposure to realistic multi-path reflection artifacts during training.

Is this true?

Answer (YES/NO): NO